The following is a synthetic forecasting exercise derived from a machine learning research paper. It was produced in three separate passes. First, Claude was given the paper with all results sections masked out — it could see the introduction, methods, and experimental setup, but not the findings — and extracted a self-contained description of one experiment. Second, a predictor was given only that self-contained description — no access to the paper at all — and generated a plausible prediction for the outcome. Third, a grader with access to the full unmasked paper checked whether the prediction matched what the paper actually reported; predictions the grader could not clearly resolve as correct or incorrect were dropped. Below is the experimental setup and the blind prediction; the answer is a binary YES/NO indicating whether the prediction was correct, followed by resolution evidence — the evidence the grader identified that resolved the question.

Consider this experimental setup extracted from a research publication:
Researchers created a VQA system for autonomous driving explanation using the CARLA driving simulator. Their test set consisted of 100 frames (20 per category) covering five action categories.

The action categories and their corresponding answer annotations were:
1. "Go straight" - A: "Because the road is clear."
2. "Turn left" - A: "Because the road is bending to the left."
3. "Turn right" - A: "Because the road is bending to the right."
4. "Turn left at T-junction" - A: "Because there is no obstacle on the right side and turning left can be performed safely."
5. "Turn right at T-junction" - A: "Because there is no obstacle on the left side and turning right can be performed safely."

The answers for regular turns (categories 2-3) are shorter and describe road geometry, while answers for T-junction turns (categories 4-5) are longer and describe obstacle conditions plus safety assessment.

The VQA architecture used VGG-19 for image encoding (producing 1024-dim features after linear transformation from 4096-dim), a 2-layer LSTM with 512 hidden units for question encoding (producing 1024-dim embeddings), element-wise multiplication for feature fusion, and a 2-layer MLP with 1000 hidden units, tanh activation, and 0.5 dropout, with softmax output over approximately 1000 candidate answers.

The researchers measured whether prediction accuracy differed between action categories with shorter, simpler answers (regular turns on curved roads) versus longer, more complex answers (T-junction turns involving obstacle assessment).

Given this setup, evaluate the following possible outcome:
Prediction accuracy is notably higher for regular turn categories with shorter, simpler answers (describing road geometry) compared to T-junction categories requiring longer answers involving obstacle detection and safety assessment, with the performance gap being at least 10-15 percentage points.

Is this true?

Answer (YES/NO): NO